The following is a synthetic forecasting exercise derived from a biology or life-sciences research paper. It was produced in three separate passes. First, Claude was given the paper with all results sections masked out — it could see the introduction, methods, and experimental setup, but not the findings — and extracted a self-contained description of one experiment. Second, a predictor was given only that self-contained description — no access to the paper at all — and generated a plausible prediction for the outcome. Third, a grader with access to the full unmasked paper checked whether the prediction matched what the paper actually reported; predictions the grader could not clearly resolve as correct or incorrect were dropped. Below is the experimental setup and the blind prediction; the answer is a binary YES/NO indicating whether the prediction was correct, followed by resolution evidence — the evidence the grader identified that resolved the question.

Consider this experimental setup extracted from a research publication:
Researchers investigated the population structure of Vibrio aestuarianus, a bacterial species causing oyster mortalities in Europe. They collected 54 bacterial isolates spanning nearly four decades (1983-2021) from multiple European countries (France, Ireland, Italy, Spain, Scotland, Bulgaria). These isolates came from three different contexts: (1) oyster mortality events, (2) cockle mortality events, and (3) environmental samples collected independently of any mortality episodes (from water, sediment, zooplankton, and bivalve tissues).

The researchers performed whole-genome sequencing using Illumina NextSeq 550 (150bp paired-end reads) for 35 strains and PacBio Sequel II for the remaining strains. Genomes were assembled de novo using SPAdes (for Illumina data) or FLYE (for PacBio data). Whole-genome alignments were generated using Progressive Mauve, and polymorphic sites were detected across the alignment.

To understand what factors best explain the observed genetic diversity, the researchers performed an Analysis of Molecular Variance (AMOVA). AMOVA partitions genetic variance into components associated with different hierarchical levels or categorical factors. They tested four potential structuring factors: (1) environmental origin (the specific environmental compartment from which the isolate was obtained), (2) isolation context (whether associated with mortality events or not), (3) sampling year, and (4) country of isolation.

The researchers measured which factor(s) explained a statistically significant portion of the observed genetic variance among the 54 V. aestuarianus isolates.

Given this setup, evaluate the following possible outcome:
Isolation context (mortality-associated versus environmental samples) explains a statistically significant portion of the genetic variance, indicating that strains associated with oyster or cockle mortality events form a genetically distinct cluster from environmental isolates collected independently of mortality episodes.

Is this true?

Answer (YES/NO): NO